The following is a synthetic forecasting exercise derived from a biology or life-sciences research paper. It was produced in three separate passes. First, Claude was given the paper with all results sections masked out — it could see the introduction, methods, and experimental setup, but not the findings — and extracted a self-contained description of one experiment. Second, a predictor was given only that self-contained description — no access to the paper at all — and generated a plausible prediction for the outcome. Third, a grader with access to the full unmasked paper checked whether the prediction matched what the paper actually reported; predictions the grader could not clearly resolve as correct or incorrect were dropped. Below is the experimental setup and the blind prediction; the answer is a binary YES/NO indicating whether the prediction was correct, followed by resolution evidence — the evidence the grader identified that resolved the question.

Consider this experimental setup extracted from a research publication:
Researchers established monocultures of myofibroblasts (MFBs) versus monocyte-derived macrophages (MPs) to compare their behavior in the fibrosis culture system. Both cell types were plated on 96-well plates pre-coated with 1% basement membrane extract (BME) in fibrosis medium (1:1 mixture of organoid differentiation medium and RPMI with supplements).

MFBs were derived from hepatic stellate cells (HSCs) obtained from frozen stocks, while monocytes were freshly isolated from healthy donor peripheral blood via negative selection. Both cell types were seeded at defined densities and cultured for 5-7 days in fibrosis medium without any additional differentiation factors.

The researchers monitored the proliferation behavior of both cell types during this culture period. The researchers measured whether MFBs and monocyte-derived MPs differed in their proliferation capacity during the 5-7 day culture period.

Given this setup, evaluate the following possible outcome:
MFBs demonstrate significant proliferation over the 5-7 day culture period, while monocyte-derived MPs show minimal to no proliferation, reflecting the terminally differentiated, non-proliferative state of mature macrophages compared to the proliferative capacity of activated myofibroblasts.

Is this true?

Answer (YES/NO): YES